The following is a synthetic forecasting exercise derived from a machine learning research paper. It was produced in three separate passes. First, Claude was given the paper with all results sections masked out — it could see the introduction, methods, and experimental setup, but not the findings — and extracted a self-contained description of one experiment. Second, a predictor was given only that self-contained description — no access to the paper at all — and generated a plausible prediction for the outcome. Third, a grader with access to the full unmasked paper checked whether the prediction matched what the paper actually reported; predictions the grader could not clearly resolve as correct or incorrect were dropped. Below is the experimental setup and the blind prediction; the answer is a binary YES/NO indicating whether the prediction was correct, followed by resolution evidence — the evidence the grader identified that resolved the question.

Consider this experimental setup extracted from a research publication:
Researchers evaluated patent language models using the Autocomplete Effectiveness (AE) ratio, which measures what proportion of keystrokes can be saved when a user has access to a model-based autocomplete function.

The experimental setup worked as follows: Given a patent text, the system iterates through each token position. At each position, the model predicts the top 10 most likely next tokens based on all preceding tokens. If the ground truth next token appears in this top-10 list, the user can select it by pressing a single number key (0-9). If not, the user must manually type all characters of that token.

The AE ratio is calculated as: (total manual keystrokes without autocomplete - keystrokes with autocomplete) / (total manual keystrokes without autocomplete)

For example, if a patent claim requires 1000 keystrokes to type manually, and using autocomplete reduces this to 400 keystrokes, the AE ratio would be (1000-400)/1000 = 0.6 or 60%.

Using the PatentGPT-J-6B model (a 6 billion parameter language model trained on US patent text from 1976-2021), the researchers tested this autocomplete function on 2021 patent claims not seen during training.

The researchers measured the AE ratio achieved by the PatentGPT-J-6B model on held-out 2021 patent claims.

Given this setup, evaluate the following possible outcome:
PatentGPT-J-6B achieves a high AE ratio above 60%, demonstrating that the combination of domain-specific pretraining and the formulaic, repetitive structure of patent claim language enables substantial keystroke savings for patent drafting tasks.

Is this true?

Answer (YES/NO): YES